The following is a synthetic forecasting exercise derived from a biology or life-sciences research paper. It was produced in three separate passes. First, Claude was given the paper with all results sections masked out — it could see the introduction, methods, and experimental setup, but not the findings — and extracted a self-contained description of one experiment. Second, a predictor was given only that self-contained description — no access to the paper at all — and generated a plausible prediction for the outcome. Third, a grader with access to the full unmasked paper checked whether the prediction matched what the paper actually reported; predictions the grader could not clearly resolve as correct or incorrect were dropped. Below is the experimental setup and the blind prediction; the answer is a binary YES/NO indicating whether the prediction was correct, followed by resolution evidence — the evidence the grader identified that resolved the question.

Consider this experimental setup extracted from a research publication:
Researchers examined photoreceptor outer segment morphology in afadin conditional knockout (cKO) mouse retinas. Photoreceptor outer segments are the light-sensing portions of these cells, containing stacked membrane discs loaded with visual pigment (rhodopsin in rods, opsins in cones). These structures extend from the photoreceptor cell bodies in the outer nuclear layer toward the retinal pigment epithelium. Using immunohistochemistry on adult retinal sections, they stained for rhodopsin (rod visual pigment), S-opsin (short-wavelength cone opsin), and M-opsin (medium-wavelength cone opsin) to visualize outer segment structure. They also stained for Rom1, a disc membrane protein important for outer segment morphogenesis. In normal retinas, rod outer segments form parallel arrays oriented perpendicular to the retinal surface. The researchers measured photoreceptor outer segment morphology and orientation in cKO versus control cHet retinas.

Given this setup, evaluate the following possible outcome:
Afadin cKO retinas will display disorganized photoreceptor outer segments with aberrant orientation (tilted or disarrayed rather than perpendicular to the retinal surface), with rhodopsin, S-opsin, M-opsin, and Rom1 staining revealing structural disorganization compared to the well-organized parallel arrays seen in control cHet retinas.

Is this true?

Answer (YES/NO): YES